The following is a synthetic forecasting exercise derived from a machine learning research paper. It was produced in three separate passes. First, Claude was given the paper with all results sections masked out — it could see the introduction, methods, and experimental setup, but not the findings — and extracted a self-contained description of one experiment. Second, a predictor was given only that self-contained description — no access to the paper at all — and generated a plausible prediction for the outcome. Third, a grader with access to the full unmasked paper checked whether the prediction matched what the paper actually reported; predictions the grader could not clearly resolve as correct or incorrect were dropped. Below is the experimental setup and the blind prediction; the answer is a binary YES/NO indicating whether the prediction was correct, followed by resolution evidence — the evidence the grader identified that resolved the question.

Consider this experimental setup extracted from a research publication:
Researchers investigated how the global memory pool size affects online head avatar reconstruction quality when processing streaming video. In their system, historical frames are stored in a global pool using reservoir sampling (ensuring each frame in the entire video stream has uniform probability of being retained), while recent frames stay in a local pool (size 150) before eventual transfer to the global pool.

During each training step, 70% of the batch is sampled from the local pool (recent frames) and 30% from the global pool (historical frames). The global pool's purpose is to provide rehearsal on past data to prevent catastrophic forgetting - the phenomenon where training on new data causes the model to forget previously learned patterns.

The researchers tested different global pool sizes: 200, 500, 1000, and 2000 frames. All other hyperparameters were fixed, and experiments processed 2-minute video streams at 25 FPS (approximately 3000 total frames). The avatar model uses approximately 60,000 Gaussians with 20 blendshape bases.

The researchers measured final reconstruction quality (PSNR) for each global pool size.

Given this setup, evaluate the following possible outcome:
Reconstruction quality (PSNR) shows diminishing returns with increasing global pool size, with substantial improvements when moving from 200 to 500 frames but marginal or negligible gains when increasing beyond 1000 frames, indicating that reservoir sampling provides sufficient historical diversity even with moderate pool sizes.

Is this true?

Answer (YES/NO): NO